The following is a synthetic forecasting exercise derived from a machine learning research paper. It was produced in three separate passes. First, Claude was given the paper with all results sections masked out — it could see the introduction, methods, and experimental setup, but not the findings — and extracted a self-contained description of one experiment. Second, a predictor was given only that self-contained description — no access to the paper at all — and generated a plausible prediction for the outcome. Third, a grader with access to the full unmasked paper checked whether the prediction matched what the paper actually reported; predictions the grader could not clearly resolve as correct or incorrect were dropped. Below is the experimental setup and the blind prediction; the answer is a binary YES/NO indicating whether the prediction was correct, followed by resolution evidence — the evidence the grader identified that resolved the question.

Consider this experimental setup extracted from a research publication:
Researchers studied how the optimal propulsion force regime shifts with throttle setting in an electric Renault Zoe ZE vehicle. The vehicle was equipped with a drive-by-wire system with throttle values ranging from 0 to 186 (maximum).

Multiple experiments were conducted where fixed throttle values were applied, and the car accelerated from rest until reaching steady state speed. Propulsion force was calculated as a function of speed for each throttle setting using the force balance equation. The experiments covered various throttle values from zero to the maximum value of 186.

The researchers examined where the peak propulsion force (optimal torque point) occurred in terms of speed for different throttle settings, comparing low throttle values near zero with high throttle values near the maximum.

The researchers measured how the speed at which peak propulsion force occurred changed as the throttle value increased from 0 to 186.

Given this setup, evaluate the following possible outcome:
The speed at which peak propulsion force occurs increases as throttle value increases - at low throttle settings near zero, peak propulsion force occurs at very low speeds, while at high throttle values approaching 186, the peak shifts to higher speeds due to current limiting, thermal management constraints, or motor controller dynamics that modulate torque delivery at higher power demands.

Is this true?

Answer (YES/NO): YES